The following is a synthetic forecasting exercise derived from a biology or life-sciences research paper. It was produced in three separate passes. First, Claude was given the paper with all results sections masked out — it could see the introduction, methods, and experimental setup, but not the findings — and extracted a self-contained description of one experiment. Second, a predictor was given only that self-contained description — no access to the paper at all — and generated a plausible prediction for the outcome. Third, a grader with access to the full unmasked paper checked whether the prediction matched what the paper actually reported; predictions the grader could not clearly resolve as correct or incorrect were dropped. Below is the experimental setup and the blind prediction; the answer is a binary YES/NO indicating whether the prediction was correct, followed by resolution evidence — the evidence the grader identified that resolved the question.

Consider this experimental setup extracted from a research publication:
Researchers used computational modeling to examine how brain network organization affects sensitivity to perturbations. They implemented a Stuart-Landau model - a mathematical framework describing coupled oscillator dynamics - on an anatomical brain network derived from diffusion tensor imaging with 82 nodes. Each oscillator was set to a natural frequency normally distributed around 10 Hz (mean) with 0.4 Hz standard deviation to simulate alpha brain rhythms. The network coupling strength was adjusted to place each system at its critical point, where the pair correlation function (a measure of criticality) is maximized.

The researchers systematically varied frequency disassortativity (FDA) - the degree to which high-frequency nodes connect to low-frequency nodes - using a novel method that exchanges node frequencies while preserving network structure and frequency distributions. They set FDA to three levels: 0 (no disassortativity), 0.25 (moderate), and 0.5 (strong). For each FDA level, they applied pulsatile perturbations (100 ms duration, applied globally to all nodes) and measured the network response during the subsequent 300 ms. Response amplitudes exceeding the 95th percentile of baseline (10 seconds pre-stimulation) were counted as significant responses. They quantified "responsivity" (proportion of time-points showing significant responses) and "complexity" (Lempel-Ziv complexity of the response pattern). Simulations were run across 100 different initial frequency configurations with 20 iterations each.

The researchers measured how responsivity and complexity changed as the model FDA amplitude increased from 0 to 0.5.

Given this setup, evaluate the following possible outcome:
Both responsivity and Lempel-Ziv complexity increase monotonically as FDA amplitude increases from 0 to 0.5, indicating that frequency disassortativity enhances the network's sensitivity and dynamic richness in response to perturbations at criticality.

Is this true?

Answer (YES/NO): YES